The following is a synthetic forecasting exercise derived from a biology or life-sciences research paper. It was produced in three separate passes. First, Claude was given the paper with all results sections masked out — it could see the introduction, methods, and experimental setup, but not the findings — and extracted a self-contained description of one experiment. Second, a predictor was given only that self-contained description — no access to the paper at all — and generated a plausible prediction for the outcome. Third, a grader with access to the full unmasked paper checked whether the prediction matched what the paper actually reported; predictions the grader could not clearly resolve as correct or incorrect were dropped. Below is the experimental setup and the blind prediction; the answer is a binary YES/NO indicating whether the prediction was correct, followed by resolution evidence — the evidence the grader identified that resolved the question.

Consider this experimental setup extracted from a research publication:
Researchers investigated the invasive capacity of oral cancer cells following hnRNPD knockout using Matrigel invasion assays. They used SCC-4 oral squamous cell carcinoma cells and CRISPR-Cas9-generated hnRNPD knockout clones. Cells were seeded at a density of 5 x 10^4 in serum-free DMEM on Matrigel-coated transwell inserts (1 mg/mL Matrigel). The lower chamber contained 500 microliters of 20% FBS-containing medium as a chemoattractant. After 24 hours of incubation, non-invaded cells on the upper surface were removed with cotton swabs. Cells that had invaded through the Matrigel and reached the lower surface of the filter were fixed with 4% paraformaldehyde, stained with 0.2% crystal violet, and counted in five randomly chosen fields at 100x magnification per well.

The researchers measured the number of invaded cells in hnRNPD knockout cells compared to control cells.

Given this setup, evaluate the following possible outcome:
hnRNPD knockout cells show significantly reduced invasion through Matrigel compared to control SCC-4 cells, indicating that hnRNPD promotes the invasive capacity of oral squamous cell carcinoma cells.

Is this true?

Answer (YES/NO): YES